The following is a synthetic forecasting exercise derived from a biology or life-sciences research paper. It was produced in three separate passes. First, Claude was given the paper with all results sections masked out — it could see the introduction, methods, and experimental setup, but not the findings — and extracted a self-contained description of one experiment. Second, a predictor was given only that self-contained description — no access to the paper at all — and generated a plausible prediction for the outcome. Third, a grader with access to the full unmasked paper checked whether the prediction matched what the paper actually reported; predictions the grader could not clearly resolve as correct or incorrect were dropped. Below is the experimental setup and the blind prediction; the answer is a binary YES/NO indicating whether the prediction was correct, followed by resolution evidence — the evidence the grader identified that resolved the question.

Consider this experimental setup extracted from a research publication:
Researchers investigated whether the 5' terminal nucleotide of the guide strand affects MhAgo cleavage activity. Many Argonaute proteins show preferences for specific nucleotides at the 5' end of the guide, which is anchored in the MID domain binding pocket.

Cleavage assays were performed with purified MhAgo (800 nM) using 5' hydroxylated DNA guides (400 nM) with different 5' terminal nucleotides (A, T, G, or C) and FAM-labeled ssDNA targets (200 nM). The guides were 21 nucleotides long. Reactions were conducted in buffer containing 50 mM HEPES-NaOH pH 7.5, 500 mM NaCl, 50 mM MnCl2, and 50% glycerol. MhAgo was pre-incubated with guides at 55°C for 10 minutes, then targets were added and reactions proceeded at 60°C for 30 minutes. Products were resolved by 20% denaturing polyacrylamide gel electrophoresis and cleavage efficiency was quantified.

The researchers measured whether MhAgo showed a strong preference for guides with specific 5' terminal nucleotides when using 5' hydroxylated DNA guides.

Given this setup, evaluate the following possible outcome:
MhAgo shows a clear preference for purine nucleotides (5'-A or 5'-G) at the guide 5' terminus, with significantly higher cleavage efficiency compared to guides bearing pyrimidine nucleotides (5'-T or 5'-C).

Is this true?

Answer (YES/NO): NO